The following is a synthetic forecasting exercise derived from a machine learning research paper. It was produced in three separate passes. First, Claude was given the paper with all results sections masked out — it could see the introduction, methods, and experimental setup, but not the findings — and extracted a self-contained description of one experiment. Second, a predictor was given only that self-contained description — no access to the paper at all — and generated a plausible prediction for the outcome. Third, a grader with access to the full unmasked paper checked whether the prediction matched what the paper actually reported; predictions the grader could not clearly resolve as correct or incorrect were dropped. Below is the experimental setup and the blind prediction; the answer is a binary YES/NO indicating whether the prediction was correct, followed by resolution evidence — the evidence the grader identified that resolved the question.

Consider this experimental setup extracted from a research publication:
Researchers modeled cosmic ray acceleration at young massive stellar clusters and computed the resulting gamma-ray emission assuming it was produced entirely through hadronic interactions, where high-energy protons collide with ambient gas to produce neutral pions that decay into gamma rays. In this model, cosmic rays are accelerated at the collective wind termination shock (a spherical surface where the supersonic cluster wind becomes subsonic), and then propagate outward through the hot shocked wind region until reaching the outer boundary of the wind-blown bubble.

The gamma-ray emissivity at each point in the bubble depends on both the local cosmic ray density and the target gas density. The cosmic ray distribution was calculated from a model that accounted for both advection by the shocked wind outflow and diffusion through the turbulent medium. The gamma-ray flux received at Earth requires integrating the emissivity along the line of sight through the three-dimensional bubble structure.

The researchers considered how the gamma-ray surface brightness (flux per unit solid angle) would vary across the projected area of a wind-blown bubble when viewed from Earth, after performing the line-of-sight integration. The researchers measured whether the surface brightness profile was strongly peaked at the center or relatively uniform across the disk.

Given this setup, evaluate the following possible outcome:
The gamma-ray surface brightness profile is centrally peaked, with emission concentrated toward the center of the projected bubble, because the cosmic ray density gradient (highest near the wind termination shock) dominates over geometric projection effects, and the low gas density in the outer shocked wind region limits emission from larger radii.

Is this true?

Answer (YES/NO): NO